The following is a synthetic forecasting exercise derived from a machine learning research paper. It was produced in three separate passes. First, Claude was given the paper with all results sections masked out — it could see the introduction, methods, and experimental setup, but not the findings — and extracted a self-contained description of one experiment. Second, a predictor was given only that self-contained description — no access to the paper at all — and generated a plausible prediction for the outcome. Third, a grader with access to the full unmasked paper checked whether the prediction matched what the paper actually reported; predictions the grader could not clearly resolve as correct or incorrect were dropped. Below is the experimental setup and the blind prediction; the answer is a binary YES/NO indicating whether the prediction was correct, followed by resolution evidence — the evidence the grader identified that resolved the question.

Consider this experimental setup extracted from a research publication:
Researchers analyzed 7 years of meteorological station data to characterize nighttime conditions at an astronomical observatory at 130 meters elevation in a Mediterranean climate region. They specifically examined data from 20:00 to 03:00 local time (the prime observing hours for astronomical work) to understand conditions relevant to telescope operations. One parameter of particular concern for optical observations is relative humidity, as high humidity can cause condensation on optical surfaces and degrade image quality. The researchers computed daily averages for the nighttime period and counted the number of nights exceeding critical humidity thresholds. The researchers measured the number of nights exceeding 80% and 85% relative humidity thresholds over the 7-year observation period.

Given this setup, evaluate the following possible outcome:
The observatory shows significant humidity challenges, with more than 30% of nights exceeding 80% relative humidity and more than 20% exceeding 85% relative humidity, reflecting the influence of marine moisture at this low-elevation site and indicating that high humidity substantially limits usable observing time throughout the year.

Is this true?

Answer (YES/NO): NO